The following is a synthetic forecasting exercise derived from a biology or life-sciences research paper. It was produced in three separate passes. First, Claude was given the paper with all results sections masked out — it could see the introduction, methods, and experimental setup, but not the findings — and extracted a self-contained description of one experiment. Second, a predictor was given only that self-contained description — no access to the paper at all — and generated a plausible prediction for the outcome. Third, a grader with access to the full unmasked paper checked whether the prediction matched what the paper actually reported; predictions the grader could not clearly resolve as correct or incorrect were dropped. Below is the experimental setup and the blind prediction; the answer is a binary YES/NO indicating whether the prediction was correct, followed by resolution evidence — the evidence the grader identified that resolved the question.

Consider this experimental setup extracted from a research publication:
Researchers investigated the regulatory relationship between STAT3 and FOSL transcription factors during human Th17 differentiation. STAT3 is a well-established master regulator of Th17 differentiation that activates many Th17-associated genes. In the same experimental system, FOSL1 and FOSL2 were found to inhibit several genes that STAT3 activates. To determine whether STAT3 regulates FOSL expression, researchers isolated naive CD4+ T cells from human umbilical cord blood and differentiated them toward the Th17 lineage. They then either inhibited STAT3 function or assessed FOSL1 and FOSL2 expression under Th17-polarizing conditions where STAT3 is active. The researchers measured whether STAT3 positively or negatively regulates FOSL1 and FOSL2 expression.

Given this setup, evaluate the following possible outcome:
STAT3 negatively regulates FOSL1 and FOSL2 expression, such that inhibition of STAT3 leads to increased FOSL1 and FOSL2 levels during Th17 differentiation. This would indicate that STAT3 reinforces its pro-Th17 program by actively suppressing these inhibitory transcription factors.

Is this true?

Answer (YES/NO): NO